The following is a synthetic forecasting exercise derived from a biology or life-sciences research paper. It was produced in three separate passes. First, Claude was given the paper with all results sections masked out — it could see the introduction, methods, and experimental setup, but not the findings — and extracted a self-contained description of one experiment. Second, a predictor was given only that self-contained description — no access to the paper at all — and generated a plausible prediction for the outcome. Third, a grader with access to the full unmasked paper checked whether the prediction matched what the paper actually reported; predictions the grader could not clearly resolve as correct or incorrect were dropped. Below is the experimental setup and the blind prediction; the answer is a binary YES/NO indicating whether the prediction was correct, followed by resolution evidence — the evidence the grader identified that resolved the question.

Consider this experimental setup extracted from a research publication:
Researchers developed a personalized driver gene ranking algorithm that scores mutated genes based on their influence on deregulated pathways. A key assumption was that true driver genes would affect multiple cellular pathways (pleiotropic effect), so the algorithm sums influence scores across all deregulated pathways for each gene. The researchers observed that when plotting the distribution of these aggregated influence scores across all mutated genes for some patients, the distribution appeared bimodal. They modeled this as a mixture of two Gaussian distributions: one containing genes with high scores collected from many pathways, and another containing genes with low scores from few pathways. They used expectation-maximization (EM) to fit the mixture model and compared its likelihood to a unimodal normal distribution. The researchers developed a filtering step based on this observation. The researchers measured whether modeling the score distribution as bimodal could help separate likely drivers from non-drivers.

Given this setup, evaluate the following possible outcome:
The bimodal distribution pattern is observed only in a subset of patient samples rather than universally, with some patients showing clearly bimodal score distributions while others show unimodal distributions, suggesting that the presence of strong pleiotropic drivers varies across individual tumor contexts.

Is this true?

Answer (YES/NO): YES